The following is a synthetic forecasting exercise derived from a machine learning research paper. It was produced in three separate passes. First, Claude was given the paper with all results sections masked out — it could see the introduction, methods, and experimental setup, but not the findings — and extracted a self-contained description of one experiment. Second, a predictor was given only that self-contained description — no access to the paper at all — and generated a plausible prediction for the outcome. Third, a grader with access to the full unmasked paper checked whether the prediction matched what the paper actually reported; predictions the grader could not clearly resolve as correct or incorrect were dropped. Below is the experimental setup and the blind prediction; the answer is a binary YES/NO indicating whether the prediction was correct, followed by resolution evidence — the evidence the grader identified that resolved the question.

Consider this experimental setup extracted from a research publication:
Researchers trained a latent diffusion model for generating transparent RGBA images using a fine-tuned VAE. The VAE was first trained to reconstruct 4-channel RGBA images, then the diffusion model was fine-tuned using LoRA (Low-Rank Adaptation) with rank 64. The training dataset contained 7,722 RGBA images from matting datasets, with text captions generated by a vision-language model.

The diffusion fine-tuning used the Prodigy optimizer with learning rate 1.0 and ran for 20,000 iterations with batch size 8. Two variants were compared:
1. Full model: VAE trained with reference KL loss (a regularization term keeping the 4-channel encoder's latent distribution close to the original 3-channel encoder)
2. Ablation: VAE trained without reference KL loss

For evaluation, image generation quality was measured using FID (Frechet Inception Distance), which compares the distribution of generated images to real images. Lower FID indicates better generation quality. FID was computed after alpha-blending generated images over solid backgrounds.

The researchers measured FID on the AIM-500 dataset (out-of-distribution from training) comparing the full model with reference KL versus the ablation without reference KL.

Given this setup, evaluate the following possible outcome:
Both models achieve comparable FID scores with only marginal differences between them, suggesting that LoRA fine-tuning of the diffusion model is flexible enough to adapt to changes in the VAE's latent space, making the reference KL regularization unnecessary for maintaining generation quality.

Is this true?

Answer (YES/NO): NO